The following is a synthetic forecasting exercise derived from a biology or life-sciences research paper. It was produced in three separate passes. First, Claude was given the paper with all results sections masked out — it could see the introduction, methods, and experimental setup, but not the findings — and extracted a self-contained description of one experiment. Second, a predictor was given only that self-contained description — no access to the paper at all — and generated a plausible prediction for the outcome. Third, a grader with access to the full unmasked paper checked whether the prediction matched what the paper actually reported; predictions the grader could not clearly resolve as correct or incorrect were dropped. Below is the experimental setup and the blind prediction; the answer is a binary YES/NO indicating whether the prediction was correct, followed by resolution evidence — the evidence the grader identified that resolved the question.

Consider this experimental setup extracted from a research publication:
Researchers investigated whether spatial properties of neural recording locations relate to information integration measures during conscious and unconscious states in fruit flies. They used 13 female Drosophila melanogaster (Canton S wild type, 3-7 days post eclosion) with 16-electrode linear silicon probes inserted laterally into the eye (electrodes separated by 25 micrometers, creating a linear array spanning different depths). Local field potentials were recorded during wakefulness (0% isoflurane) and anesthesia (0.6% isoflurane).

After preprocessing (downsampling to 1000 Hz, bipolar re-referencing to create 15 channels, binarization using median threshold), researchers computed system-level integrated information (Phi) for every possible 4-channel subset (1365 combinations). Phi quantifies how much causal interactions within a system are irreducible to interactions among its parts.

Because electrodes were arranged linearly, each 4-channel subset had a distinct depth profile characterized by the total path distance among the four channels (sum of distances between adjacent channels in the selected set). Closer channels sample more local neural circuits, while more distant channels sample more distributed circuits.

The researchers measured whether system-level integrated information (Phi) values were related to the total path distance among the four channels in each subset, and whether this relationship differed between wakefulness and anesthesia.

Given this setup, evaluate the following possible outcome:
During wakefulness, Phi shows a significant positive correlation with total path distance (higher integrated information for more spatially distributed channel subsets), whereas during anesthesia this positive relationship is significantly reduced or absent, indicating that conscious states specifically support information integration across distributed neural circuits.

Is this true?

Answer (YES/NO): NO